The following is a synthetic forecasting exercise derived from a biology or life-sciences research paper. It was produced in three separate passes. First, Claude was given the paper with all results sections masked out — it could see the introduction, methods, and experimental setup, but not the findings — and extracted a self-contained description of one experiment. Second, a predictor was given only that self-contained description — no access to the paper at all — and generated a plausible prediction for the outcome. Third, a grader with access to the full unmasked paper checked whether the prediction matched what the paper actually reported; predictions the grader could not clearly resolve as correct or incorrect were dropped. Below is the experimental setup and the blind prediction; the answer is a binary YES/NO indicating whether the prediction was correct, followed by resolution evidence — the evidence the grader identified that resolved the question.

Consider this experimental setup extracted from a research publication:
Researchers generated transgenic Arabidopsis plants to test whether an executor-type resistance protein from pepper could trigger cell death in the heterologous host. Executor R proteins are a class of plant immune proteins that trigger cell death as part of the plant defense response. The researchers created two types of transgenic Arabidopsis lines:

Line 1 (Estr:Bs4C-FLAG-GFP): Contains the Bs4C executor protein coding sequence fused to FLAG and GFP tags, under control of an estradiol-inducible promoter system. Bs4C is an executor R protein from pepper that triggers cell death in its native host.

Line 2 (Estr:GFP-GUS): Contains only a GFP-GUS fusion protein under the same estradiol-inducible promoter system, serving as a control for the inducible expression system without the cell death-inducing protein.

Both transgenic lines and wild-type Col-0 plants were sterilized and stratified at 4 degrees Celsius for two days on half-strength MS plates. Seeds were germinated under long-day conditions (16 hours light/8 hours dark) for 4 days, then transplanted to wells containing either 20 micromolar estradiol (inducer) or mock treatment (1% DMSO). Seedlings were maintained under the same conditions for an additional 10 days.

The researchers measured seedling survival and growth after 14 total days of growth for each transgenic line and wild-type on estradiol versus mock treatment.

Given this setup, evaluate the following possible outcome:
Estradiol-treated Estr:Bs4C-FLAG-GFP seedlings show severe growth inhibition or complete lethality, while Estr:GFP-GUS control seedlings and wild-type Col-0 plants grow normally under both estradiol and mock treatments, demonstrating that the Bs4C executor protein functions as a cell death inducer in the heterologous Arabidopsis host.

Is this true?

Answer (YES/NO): YES